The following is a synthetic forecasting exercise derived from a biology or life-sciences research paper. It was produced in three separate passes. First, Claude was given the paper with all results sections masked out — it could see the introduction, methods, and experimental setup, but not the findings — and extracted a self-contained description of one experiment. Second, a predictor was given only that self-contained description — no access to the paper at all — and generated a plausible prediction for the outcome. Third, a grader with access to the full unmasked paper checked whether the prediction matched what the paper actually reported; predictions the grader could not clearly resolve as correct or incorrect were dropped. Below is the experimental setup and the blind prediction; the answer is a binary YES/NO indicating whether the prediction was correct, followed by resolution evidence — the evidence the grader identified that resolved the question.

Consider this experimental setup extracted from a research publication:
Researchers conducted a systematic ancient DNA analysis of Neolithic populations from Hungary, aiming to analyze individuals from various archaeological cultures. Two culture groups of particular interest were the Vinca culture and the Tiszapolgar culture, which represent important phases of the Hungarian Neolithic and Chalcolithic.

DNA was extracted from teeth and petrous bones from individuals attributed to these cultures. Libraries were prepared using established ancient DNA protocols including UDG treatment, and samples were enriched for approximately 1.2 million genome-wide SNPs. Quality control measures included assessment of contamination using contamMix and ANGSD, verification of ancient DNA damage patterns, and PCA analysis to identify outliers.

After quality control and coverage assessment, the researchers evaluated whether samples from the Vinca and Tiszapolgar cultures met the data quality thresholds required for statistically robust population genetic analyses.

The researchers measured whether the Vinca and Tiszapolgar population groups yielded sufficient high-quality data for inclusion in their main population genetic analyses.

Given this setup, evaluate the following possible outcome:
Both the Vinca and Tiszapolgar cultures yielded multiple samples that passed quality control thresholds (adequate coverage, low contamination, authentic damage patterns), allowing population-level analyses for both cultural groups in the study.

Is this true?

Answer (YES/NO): NO